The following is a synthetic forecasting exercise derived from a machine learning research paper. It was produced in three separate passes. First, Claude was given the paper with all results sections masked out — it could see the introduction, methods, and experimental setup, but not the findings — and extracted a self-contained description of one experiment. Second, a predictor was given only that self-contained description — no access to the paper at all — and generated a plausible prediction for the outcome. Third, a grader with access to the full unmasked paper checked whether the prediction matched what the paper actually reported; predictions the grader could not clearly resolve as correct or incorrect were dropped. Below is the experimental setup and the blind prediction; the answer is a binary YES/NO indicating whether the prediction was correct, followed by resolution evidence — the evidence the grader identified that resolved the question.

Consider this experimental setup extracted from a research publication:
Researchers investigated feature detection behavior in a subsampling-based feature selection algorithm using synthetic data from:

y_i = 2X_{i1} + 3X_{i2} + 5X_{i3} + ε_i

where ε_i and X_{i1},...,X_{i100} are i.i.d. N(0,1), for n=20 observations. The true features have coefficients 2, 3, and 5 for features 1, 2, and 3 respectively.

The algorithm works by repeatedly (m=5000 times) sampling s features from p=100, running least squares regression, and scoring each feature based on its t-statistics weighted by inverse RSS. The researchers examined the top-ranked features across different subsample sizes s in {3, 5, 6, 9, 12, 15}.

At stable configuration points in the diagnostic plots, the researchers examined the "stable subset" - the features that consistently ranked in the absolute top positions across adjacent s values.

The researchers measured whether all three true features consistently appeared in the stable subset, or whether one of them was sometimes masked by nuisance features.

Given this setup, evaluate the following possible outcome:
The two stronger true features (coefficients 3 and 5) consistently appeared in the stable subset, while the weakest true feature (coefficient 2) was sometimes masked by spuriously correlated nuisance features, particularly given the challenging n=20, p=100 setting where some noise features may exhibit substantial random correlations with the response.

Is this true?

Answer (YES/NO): YES